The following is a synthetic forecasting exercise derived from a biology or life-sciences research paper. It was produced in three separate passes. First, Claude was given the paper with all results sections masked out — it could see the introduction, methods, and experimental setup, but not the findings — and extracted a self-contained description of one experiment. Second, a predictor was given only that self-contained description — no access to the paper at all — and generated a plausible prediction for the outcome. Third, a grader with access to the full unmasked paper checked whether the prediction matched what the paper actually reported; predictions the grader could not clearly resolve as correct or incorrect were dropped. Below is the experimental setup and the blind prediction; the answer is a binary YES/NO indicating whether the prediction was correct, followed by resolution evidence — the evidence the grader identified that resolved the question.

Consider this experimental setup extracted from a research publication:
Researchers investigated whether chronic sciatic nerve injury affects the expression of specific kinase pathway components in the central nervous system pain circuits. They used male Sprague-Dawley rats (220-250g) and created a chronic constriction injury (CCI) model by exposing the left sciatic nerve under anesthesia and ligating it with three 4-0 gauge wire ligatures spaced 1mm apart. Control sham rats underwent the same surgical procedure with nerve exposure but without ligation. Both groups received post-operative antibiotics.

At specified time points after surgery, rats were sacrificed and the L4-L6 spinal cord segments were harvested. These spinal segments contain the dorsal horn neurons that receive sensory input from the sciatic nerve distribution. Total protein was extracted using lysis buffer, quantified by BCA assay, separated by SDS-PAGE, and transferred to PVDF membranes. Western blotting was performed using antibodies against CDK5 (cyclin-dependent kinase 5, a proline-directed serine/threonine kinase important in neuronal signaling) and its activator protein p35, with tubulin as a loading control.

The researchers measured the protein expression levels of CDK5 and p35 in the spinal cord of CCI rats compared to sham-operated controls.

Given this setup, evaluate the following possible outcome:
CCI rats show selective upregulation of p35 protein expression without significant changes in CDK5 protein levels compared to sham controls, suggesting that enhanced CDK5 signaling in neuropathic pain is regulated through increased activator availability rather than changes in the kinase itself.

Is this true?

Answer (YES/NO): NO